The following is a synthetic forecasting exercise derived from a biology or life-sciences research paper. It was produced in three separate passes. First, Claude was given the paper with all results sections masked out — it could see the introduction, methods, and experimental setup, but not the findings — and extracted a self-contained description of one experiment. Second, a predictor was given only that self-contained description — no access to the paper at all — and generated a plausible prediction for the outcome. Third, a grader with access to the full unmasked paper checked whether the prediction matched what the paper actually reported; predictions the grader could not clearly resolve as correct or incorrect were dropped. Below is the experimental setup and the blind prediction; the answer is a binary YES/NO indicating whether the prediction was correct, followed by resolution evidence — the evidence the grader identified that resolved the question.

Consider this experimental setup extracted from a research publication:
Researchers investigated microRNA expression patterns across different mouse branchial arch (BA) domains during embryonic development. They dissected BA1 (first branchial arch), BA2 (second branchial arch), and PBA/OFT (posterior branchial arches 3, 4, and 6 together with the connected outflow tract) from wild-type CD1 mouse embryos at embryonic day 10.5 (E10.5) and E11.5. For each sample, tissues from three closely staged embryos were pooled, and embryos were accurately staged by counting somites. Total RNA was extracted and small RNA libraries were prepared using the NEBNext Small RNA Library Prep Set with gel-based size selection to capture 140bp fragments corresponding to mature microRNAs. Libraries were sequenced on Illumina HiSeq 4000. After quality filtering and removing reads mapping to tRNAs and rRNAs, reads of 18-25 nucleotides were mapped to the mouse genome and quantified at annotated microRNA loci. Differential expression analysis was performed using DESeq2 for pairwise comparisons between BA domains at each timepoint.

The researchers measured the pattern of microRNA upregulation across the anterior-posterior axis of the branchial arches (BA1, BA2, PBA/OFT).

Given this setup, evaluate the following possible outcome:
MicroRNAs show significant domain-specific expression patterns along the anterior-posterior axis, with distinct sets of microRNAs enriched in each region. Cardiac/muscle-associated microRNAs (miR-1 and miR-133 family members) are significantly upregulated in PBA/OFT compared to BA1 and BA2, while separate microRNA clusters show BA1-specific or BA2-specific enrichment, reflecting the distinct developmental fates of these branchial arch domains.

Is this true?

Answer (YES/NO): NO